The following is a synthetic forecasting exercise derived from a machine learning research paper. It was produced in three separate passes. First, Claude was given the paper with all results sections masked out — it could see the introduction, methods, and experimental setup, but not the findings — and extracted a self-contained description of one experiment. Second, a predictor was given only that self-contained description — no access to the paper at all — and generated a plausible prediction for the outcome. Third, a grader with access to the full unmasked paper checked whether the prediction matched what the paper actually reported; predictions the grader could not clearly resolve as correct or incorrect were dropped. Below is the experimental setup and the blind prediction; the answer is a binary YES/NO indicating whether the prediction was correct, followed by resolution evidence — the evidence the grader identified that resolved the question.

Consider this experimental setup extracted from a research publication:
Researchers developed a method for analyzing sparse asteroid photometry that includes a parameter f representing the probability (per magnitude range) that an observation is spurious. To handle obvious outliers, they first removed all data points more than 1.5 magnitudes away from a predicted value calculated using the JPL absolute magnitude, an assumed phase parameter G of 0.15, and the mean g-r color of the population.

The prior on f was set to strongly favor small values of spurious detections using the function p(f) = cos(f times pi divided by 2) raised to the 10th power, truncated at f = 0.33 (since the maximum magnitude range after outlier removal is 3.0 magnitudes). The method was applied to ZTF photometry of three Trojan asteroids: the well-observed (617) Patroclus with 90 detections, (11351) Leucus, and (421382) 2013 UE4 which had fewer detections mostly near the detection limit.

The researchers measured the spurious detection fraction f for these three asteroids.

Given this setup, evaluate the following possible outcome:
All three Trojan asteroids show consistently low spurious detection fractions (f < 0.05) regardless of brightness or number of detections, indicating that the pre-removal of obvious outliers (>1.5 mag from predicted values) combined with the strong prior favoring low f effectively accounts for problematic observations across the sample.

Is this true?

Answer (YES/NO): YES